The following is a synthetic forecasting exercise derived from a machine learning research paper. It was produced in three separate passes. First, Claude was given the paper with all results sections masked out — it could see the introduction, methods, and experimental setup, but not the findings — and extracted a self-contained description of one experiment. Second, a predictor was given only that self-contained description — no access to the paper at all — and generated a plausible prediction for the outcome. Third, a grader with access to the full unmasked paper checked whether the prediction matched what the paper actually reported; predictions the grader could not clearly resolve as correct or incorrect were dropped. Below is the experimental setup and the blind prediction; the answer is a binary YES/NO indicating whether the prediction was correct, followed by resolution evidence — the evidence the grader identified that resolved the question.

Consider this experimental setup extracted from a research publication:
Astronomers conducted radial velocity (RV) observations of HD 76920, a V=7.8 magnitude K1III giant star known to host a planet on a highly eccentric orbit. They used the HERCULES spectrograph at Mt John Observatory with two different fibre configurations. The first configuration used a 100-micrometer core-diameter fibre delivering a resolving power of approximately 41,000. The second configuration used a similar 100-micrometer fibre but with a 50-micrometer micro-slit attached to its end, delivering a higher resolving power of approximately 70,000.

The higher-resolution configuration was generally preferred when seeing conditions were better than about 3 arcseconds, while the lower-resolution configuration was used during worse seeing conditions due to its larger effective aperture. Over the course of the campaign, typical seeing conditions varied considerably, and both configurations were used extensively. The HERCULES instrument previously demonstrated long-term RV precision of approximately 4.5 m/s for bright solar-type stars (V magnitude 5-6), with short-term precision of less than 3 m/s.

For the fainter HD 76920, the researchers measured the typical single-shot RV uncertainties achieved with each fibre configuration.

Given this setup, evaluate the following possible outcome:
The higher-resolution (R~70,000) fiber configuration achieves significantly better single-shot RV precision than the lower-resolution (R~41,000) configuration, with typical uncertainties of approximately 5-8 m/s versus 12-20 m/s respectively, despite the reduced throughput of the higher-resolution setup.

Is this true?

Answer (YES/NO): NO